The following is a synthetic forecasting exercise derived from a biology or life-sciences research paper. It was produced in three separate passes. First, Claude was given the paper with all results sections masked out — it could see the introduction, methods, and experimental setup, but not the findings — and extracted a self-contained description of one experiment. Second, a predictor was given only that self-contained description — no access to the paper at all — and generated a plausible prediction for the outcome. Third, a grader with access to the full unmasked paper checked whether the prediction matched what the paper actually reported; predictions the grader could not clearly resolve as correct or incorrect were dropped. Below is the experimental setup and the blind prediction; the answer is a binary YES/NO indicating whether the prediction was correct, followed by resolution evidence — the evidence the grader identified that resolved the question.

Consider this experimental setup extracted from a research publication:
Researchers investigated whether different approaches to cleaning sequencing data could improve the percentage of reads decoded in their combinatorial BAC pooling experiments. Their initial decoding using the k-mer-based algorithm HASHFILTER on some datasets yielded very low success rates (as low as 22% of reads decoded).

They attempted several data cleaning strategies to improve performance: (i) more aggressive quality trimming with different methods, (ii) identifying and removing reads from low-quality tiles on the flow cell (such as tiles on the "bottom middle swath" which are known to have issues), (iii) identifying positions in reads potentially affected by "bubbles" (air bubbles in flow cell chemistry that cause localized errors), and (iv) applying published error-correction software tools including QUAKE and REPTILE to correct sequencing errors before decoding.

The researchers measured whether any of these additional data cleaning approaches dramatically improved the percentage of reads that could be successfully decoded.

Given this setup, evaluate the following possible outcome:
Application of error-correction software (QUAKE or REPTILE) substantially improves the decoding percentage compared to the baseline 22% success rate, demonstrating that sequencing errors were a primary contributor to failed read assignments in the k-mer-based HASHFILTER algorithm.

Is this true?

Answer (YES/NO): NO